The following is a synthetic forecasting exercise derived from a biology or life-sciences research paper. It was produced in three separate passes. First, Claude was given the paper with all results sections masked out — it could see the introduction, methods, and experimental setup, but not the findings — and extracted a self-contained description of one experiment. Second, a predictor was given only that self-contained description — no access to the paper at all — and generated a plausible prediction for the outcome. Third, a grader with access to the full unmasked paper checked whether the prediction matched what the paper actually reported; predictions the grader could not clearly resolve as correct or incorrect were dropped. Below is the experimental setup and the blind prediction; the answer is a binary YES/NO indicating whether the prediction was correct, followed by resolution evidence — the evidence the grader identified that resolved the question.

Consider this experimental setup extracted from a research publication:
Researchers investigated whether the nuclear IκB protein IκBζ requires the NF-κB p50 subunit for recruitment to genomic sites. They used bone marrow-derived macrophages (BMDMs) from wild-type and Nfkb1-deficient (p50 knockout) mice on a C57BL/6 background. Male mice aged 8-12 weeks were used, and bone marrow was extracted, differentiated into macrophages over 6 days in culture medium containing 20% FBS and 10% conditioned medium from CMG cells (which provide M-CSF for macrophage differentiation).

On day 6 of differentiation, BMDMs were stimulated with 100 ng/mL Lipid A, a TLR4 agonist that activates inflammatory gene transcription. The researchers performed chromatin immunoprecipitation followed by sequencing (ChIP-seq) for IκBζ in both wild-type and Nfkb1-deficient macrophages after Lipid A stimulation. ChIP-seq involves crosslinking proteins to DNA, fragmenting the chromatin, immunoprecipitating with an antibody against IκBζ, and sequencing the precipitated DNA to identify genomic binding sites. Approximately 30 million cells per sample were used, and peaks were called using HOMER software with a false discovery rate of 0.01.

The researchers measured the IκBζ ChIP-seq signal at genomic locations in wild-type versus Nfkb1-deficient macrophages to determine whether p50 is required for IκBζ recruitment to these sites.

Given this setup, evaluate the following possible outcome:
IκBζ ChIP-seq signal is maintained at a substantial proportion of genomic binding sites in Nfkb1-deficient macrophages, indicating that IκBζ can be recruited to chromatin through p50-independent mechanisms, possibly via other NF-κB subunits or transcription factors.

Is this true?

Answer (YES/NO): YES